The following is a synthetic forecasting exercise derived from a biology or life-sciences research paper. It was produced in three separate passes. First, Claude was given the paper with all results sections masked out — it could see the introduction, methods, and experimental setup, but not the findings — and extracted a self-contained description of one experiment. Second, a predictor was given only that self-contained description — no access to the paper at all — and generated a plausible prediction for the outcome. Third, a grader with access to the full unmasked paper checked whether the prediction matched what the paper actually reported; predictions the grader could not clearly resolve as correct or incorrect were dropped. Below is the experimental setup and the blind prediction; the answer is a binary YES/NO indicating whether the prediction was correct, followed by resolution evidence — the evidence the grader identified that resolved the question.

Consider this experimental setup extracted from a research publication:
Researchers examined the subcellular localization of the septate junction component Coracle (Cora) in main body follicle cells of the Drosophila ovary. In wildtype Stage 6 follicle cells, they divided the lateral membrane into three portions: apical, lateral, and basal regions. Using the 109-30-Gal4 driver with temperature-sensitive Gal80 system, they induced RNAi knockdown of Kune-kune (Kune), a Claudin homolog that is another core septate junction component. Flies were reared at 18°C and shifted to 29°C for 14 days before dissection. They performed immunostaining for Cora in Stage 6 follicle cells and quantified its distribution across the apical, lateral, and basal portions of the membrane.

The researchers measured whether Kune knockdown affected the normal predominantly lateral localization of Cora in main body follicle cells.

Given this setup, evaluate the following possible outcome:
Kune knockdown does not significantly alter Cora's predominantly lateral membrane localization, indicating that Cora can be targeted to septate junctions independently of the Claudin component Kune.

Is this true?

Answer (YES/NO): NO